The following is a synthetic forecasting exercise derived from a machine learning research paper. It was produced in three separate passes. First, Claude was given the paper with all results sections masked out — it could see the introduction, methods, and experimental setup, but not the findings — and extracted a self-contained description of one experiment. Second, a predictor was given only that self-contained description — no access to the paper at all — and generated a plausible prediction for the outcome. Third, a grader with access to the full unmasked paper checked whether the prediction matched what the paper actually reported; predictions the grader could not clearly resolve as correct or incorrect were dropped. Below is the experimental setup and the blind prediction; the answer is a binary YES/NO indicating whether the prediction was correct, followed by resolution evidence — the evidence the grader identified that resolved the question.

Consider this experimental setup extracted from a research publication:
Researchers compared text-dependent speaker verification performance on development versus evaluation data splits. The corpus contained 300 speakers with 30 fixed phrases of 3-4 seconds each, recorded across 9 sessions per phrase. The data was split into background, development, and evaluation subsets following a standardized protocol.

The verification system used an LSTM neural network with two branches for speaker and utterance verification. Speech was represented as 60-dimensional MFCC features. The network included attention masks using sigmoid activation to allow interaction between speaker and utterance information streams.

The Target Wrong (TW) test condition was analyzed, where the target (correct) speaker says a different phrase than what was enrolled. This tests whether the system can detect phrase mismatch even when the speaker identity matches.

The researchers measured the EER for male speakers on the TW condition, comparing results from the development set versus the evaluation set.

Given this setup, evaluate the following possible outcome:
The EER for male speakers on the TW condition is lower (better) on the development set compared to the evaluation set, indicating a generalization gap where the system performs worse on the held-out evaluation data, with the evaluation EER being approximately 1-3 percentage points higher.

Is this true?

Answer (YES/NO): NO